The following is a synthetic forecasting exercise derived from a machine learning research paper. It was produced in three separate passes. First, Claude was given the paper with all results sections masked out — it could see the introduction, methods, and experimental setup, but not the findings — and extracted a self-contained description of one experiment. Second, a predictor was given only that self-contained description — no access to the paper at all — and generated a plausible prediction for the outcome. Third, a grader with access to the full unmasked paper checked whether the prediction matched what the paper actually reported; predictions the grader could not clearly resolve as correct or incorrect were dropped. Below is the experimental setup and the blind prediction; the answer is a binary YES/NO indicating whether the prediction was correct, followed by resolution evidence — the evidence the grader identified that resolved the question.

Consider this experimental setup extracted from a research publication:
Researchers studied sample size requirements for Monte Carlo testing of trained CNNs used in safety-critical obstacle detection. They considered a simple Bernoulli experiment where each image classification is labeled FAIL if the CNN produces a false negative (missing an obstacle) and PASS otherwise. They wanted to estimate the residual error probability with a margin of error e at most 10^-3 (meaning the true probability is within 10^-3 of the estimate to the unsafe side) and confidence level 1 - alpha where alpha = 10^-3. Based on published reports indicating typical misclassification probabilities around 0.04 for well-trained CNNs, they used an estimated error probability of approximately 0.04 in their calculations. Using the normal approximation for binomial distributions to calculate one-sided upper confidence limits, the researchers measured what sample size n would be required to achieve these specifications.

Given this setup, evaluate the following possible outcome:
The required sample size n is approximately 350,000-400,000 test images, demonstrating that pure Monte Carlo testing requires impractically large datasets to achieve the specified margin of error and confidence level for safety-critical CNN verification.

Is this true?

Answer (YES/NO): NO